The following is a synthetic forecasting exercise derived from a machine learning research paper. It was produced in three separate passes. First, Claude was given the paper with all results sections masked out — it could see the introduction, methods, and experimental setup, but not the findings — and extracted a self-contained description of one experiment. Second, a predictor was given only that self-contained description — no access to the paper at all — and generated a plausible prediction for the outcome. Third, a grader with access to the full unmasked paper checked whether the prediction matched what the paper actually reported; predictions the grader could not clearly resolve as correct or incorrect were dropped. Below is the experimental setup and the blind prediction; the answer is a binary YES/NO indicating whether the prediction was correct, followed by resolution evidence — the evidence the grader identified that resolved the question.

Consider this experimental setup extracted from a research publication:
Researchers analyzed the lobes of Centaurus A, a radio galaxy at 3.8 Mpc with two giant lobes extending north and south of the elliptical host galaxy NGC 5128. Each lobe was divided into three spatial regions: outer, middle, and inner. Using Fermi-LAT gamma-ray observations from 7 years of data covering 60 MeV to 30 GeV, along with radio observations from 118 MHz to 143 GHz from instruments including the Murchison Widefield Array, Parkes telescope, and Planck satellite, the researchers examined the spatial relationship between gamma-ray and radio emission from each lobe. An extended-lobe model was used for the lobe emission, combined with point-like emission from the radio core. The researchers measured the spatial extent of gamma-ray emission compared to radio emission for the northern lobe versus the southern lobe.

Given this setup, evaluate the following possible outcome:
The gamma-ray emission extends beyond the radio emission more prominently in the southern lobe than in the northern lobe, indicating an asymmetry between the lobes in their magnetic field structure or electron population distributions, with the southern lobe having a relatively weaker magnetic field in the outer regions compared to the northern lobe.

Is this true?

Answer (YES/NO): NO